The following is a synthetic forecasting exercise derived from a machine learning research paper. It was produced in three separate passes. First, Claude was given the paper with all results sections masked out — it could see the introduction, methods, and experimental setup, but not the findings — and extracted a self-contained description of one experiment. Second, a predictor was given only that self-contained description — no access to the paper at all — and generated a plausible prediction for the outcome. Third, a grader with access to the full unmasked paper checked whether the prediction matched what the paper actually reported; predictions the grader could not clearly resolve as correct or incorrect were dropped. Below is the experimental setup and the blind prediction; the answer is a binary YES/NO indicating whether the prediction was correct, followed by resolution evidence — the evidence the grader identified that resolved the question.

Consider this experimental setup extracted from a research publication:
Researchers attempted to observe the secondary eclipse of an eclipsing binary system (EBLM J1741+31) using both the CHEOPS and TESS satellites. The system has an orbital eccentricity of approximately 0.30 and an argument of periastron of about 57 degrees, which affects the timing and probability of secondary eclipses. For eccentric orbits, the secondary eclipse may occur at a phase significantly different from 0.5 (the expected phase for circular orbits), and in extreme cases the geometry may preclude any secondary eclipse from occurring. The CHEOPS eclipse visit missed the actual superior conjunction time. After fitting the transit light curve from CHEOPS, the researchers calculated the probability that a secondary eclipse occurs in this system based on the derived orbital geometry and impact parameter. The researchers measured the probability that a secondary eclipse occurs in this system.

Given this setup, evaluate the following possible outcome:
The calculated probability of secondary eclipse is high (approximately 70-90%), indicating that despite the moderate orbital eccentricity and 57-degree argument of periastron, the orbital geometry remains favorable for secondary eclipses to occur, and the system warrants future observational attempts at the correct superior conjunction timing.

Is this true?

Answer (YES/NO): NO